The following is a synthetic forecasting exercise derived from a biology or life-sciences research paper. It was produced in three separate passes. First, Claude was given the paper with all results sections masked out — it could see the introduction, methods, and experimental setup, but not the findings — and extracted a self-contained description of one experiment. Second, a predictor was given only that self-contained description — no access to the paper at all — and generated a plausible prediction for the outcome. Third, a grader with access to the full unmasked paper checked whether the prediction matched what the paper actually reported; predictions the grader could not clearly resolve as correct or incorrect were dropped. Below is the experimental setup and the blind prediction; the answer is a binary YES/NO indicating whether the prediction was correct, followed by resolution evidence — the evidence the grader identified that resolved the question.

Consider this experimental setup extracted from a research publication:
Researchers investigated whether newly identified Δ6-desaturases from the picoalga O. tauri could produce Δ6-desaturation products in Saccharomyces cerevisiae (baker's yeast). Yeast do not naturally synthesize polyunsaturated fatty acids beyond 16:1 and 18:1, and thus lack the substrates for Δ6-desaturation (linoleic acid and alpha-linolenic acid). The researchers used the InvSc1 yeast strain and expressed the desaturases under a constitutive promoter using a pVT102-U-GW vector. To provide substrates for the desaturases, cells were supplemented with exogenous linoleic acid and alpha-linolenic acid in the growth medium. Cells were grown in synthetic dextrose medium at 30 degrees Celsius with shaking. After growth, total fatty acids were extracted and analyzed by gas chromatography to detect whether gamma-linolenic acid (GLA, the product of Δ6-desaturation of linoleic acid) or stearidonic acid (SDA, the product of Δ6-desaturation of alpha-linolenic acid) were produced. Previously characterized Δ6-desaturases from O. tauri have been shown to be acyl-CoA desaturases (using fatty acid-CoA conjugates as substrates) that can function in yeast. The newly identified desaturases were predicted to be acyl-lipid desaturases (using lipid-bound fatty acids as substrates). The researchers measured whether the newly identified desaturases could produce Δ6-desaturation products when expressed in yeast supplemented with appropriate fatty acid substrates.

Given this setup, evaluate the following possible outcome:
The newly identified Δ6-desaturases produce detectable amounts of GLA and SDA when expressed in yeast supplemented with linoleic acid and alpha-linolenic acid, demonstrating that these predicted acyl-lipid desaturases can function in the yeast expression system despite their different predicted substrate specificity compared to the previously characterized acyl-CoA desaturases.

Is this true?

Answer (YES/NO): NO